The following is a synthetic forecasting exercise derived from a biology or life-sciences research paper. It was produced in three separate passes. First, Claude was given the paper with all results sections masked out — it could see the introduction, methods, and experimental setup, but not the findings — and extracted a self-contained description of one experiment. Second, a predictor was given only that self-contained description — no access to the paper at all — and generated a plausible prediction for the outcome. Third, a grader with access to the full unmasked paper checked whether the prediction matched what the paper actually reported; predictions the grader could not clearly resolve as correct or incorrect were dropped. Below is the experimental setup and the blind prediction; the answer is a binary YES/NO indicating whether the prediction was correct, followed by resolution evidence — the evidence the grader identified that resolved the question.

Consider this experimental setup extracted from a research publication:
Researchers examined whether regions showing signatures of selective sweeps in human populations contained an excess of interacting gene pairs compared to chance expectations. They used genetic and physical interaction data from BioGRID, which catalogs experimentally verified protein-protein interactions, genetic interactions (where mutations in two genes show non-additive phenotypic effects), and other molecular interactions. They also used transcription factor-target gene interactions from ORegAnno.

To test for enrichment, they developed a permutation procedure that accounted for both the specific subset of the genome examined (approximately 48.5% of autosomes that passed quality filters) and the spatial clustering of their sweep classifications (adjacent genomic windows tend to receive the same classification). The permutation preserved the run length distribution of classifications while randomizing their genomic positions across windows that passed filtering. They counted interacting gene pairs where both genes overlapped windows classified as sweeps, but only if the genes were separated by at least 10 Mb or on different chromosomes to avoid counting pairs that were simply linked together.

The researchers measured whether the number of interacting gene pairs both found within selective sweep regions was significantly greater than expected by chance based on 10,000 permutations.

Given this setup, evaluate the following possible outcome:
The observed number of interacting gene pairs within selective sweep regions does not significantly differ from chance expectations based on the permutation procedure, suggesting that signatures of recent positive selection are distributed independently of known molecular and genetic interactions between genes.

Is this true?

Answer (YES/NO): NO